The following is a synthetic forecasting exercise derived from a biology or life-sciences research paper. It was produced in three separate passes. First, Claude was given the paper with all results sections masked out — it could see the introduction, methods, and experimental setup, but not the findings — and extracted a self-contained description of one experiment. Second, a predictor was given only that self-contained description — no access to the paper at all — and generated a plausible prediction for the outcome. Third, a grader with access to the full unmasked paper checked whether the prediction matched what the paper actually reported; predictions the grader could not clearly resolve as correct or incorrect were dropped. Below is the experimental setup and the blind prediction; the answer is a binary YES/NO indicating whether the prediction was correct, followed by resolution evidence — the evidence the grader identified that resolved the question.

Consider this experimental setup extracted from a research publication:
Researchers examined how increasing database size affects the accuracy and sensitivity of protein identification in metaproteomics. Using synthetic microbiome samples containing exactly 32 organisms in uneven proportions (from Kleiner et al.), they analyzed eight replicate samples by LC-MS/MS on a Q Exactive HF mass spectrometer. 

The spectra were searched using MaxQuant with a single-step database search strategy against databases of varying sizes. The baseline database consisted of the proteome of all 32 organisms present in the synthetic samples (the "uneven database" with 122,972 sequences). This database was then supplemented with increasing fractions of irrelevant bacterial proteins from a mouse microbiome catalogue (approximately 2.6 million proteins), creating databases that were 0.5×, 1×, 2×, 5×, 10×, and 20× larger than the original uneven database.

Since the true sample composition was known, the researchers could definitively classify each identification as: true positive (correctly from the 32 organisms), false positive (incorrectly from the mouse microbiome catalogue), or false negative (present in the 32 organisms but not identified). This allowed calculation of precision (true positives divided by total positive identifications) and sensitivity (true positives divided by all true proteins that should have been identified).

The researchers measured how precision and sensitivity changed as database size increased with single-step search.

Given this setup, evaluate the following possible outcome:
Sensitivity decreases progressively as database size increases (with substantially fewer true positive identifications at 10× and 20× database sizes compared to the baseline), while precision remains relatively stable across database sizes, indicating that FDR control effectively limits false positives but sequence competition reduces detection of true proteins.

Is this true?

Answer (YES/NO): NO